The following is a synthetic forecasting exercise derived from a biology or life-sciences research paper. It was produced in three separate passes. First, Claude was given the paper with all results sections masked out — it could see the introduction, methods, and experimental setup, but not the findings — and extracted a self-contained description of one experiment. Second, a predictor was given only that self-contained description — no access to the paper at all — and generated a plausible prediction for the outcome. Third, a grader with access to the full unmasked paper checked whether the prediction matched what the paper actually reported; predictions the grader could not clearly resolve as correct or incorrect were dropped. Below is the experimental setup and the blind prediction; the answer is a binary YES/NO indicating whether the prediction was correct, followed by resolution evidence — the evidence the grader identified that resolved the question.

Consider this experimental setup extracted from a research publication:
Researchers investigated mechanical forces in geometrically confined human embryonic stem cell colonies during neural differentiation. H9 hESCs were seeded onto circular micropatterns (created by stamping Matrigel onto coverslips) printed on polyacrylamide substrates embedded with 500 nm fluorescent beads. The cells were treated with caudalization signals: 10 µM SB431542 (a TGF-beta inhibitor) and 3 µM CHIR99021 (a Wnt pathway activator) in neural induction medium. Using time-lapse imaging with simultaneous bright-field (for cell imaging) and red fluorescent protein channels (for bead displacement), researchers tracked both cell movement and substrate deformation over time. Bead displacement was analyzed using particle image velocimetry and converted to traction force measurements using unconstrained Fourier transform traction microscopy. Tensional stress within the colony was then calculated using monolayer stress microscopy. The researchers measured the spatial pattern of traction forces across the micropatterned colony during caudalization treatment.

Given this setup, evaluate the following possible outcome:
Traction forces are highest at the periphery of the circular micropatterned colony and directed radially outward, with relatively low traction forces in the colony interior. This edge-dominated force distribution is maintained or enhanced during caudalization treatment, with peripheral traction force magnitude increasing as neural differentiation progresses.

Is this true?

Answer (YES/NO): NO